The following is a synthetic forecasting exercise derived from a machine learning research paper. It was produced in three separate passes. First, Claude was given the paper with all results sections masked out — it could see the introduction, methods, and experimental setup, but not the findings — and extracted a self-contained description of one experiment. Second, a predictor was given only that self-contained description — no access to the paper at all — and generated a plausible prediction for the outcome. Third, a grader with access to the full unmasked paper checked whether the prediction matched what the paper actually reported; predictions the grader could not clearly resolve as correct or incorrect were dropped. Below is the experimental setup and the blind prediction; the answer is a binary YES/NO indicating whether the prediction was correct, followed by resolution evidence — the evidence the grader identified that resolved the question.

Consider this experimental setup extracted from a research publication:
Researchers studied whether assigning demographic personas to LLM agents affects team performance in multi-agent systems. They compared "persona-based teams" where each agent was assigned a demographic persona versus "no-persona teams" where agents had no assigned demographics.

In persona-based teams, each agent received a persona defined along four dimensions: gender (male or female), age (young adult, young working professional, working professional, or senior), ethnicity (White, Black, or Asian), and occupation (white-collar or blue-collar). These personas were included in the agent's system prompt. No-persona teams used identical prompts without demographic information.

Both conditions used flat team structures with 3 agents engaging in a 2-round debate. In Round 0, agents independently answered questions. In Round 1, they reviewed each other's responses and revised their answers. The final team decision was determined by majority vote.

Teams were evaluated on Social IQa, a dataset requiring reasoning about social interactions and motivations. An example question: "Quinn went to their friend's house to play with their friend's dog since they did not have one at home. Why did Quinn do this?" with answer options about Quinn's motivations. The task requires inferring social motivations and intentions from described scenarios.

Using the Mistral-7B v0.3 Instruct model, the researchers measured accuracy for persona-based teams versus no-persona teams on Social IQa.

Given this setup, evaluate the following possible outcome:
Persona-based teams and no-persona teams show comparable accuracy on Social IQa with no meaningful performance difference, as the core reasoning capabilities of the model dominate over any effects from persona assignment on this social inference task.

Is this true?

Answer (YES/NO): NO